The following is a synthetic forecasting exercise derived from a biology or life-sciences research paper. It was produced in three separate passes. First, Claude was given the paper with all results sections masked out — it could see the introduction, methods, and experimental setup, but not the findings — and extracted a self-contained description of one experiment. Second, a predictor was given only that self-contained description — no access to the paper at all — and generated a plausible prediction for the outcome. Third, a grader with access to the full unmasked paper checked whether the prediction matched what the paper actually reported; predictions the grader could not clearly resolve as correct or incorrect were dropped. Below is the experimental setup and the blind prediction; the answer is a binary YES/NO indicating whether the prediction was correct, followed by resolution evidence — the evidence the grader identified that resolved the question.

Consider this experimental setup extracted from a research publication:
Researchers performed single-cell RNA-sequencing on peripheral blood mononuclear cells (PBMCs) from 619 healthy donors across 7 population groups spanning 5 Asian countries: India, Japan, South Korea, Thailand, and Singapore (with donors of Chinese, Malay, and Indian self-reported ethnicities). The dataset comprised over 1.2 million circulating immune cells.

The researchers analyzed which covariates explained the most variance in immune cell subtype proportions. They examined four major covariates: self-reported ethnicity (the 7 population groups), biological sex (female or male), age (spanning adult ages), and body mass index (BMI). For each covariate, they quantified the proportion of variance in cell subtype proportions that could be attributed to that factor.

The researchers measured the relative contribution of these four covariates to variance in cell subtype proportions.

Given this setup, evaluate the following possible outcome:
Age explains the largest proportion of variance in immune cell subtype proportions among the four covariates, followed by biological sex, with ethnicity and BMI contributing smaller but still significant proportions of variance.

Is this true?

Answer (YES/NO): NO